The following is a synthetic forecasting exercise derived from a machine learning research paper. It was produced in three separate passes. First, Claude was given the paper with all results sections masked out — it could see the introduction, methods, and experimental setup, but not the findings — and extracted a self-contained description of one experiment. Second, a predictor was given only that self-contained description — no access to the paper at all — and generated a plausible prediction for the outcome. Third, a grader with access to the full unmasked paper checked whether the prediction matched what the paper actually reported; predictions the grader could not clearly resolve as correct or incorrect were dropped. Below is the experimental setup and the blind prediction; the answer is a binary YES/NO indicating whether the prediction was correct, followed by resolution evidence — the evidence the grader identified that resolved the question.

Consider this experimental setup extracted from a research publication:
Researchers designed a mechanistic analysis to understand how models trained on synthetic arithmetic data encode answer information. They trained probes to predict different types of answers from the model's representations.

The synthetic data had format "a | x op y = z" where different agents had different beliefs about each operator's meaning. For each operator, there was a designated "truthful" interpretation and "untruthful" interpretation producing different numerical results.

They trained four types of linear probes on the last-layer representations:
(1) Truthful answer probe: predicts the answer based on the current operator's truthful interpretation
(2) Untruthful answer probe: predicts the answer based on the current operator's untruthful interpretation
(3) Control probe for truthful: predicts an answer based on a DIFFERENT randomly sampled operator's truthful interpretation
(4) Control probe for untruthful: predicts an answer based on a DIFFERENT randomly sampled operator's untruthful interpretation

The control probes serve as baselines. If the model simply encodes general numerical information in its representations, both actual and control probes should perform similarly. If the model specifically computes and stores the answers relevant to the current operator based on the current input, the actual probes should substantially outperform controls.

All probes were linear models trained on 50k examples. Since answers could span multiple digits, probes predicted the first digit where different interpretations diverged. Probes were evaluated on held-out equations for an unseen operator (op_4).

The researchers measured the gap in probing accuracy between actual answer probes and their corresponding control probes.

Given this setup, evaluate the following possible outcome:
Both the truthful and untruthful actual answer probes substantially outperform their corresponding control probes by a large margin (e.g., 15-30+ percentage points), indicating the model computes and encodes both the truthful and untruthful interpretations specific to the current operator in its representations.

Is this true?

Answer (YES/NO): YES